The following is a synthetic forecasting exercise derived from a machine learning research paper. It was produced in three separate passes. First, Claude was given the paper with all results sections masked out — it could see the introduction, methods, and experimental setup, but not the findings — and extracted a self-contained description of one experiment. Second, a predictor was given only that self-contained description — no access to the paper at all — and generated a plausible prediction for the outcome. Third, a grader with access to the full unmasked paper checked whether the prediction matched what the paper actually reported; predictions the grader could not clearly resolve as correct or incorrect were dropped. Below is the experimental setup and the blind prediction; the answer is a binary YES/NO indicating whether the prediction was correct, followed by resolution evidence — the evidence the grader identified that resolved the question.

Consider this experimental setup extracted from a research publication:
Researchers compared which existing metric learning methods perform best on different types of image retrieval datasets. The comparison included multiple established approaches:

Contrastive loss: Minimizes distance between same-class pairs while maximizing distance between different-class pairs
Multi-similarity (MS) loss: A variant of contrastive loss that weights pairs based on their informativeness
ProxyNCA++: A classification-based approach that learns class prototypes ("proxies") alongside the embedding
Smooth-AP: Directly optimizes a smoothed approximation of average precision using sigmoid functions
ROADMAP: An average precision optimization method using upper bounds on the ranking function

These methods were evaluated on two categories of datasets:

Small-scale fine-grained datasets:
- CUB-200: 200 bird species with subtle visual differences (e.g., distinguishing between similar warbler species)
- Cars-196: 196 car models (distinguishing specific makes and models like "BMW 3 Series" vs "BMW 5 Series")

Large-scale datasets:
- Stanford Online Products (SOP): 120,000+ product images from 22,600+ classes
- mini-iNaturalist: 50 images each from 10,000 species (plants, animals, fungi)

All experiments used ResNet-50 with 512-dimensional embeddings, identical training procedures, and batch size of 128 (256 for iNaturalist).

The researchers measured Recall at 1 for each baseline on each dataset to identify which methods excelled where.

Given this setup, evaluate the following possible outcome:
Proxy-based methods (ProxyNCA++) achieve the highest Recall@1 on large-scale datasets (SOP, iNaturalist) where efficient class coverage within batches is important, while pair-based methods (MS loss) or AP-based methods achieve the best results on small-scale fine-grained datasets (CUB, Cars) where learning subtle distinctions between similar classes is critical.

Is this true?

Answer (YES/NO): NO